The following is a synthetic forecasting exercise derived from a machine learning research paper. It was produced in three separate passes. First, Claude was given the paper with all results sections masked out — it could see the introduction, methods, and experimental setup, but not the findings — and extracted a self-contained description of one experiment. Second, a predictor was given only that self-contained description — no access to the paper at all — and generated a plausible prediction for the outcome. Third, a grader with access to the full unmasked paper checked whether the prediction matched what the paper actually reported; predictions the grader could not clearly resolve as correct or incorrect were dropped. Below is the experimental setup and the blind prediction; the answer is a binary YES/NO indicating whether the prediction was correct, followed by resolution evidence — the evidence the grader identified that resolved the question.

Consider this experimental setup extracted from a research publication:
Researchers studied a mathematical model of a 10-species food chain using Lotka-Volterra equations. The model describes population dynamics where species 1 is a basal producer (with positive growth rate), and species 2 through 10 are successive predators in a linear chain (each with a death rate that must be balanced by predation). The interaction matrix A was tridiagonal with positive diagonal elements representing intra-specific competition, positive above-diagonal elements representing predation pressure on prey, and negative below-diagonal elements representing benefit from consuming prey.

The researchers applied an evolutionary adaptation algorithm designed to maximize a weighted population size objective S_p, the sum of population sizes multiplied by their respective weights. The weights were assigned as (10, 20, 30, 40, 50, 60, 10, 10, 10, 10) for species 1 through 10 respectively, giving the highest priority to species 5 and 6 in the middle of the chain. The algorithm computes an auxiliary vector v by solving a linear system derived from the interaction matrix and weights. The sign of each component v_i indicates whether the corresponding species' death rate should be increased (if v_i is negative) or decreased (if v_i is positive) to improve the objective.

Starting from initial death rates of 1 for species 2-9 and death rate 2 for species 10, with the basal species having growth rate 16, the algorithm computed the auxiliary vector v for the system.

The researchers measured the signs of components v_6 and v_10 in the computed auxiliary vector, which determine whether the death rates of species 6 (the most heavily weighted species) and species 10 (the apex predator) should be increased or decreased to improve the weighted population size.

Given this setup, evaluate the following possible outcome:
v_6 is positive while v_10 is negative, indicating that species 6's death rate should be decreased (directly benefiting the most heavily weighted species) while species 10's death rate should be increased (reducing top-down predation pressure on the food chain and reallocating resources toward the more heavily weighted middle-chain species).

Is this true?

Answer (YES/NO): NO